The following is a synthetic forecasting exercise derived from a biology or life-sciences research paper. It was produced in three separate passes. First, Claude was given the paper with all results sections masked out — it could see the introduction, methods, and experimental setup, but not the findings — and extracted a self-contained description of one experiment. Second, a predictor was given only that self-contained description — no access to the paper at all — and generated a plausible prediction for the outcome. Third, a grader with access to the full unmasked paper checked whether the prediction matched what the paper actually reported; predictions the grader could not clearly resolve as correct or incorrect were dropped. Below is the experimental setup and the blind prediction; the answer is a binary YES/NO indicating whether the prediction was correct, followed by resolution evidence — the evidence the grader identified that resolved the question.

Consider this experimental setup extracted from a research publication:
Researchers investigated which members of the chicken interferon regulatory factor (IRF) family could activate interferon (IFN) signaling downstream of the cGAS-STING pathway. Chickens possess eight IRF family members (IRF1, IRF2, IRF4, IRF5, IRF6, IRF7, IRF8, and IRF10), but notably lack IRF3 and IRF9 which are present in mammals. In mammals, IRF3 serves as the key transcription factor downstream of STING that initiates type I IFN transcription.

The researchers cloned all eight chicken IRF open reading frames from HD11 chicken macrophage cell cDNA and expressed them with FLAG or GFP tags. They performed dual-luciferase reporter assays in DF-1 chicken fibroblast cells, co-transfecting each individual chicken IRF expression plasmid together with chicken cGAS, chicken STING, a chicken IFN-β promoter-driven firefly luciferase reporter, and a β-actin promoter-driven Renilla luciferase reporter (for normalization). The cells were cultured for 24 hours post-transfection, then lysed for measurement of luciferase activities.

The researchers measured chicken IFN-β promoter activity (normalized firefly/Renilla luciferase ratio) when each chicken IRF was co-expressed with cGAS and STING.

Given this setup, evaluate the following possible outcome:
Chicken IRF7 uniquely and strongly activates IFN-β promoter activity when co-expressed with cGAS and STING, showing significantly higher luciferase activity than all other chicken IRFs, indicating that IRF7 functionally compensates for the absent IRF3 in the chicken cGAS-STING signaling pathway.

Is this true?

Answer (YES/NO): YES